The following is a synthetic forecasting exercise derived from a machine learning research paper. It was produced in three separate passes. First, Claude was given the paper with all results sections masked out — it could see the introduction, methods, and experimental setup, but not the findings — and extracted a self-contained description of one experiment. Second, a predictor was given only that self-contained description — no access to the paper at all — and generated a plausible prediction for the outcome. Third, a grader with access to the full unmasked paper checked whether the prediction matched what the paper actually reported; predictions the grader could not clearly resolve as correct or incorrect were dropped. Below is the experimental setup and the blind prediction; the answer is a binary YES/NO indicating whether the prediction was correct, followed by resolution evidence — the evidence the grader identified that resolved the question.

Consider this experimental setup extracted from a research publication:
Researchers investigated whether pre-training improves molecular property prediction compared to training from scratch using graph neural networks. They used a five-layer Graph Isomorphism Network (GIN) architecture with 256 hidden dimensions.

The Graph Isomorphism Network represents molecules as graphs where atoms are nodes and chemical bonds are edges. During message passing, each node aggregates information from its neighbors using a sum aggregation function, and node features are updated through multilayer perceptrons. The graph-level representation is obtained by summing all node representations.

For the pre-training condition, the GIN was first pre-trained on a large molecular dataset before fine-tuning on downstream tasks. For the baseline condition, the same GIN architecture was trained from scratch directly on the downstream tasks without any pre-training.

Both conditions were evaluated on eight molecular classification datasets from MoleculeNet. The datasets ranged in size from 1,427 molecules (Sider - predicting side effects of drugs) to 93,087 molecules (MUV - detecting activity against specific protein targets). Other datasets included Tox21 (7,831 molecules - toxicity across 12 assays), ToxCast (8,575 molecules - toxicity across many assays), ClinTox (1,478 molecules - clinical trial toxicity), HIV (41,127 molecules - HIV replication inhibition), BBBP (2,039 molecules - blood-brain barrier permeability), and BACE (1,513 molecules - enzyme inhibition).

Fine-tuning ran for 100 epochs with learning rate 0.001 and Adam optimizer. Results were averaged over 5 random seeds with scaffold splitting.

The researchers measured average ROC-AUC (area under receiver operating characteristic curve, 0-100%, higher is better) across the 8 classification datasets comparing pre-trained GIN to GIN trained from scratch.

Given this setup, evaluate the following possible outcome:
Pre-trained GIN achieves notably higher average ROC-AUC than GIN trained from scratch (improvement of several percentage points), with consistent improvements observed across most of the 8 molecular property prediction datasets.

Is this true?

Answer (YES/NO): NO